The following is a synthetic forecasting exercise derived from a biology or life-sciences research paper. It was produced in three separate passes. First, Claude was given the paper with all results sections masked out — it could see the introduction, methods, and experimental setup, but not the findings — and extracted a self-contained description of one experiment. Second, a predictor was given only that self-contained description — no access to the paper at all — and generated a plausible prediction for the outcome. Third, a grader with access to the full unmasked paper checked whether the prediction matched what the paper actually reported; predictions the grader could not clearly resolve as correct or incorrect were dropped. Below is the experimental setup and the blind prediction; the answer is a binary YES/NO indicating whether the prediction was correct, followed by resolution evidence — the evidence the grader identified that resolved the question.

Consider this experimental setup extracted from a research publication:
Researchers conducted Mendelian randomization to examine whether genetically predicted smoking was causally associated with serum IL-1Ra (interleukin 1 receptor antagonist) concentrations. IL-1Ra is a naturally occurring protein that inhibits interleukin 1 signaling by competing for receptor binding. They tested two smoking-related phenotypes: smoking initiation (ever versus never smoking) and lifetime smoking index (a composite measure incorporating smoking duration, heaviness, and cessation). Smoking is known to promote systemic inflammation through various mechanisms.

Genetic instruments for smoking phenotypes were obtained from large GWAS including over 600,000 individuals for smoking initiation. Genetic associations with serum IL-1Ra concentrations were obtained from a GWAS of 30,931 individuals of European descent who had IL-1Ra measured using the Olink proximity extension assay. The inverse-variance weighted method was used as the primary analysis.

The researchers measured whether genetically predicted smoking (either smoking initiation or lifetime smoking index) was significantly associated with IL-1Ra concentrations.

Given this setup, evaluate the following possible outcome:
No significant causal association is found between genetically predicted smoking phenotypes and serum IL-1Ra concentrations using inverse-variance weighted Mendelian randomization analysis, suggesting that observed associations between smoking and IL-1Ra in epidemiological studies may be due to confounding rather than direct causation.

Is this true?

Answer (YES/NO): NO